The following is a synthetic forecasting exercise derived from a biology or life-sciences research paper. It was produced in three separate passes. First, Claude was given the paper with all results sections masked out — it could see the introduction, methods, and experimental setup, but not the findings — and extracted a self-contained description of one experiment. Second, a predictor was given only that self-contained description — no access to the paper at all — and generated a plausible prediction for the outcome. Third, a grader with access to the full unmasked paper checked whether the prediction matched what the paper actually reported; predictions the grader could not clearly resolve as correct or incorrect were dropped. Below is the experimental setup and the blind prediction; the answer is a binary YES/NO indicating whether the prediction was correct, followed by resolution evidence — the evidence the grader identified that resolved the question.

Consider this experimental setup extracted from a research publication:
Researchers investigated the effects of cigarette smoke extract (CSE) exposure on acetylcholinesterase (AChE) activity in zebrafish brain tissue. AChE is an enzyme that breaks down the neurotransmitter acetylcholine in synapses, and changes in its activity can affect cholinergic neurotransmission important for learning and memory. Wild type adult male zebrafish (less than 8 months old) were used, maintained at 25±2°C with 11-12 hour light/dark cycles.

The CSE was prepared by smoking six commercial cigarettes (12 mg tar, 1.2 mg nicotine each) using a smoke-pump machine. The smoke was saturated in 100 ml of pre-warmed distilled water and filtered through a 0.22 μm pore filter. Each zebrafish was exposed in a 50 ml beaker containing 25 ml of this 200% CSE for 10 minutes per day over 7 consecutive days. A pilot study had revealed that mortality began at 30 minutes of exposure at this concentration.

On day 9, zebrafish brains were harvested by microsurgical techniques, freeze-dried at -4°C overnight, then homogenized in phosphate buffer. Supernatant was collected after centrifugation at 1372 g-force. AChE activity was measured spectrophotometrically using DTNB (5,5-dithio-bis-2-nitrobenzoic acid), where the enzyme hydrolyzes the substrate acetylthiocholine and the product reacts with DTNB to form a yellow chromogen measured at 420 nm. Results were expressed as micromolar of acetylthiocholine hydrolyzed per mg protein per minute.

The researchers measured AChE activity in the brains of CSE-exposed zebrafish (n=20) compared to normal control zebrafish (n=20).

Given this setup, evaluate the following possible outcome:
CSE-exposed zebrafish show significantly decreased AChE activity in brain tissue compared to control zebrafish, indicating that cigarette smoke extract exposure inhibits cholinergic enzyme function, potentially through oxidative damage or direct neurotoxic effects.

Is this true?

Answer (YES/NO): NO